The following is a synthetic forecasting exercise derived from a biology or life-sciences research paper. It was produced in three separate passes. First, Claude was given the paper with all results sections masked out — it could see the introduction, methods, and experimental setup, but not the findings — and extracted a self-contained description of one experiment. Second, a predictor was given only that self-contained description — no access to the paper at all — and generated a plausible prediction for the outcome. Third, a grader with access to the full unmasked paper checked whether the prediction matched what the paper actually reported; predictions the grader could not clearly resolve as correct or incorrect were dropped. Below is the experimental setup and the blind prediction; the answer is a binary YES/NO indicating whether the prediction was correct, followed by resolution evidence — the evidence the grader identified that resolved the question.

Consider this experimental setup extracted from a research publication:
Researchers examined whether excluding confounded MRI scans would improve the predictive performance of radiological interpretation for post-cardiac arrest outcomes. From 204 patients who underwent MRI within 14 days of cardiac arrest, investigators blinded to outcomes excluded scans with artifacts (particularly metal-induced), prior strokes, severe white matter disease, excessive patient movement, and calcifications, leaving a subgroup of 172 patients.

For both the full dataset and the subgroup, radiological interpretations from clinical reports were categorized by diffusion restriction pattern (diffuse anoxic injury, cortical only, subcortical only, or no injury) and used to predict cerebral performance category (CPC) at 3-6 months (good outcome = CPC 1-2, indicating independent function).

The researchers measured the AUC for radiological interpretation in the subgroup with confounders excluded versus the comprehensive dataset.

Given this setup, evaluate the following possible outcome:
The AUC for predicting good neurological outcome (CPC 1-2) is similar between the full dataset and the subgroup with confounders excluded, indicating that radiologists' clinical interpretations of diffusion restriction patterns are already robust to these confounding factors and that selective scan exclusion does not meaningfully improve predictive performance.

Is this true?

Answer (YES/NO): NO